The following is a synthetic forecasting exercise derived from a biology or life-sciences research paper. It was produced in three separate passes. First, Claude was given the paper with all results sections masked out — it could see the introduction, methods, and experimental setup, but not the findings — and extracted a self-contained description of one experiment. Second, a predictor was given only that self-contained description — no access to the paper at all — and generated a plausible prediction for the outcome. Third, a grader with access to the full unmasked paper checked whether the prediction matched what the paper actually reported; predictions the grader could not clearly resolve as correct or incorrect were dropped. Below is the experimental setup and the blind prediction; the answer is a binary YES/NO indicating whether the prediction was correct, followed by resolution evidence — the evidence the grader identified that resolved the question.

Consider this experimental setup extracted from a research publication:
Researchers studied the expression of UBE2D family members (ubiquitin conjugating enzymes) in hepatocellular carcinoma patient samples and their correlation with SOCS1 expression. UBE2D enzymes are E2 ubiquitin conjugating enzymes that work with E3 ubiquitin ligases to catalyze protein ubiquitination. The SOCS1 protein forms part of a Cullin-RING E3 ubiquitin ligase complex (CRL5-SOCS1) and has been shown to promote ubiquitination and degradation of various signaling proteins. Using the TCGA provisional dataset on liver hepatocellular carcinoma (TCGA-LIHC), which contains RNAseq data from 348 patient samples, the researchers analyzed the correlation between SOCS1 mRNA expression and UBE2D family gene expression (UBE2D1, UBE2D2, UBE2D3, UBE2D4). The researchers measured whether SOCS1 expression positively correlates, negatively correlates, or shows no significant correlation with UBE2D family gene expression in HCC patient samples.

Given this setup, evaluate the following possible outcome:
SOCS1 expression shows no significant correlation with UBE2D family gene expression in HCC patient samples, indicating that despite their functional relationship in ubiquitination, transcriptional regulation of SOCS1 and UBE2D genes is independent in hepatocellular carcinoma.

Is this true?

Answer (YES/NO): NO